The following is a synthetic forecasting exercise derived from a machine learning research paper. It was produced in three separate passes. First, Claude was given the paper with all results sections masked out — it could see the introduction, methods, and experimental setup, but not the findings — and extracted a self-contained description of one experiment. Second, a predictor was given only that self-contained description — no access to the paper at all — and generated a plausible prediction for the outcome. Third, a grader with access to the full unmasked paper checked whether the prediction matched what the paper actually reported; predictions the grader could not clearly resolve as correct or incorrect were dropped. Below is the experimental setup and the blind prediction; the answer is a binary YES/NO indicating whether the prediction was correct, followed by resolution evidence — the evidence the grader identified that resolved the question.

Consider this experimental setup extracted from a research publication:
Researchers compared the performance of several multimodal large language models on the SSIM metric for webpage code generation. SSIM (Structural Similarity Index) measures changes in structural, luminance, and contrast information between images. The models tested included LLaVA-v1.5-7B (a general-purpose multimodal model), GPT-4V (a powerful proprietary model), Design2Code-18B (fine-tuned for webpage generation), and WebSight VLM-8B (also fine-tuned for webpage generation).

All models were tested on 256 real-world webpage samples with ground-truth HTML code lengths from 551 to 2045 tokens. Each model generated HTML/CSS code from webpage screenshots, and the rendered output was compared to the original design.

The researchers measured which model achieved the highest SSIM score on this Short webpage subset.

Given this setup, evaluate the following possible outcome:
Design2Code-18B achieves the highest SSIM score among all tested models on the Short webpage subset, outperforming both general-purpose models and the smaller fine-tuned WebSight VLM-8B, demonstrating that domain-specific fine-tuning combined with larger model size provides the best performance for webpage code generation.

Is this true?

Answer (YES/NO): NO